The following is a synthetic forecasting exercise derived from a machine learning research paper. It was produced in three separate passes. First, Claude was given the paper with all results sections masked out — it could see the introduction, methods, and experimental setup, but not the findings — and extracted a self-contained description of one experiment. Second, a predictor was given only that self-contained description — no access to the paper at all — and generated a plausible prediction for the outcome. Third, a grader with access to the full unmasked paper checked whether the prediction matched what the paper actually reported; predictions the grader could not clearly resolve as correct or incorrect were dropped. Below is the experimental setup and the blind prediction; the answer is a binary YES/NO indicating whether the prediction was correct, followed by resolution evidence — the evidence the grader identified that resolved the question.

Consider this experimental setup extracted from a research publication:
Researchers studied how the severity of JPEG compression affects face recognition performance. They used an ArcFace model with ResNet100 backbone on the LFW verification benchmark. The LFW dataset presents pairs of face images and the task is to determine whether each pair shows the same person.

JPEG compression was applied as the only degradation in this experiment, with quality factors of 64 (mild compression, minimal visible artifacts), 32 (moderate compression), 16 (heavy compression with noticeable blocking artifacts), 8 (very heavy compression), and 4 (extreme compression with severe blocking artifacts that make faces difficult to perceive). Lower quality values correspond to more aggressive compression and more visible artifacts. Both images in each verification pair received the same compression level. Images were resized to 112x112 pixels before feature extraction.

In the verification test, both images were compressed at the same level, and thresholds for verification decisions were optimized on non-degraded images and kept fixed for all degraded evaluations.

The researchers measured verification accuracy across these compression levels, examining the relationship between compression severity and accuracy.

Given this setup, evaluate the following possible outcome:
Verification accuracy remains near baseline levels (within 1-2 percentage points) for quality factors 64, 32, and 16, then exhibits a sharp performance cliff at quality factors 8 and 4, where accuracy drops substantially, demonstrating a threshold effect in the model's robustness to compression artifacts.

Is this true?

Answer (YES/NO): NO